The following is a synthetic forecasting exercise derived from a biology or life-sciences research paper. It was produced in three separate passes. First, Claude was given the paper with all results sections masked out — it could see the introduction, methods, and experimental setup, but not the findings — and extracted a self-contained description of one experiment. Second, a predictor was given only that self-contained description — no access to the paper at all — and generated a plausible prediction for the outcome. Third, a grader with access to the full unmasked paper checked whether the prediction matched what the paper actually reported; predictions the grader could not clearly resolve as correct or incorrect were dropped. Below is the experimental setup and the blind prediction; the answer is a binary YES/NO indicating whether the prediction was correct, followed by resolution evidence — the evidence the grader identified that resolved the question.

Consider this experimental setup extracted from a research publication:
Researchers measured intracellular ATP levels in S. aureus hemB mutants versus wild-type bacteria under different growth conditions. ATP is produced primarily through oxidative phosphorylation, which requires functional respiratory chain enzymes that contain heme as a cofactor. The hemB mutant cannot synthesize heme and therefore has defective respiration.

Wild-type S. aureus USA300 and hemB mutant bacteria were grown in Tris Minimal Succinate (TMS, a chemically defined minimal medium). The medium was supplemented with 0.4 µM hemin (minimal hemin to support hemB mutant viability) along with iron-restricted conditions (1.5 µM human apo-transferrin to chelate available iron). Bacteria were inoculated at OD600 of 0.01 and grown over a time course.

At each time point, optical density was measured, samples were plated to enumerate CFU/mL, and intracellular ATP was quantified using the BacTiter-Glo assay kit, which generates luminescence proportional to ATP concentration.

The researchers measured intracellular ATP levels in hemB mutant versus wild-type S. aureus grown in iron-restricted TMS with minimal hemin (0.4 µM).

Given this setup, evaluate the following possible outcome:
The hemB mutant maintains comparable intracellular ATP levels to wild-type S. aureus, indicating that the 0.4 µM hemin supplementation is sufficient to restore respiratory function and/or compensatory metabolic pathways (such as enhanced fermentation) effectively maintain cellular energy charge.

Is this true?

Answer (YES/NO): YES